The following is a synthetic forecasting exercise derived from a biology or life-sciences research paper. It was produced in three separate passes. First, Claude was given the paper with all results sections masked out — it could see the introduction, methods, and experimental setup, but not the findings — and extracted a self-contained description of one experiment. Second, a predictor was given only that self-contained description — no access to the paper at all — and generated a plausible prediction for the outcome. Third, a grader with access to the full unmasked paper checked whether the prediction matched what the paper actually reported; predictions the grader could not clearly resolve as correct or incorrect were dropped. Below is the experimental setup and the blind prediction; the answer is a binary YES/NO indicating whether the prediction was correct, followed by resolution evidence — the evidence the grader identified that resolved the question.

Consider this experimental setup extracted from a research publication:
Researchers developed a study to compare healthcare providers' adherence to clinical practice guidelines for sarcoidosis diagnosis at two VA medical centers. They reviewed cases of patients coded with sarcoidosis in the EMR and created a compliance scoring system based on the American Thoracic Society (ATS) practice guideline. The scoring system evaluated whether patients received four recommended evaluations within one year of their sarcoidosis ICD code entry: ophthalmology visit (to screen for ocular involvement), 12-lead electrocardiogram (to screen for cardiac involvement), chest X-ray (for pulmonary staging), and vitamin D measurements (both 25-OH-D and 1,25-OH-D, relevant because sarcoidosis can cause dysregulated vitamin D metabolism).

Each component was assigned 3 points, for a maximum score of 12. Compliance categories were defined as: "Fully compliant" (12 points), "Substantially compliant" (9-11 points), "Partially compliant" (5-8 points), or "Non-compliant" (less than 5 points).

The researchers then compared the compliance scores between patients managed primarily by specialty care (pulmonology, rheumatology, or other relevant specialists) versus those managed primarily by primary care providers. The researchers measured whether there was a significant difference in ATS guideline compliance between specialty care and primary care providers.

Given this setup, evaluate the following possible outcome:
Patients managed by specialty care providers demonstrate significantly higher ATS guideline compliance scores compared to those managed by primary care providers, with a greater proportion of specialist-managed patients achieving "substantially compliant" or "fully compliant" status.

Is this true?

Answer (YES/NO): YES